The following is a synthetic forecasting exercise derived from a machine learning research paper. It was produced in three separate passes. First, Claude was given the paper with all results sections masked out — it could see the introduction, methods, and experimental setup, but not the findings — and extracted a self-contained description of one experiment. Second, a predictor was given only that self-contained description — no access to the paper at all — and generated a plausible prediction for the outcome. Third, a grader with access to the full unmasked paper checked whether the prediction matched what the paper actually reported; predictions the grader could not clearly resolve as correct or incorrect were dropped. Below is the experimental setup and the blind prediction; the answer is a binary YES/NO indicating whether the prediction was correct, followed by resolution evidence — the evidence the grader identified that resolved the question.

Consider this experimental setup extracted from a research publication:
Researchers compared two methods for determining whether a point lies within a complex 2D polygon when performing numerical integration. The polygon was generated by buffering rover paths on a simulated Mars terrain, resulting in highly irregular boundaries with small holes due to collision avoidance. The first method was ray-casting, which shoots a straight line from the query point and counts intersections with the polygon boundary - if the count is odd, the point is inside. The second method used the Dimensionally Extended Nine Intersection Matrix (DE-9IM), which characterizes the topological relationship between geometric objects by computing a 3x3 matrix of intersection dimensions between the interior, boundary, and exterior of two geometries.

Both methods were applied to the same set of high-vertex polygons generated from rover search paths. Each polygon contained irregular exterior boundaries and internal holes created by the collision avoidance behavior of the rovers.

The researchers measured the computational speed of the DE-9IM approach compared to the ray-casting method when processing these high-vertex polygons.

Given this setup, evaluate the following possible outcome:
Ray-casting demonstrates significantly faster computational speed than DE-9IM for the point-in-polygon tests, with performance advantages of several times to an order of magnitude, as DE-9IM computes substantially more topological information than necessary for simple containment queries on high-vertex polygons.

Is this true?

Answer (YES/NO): NO